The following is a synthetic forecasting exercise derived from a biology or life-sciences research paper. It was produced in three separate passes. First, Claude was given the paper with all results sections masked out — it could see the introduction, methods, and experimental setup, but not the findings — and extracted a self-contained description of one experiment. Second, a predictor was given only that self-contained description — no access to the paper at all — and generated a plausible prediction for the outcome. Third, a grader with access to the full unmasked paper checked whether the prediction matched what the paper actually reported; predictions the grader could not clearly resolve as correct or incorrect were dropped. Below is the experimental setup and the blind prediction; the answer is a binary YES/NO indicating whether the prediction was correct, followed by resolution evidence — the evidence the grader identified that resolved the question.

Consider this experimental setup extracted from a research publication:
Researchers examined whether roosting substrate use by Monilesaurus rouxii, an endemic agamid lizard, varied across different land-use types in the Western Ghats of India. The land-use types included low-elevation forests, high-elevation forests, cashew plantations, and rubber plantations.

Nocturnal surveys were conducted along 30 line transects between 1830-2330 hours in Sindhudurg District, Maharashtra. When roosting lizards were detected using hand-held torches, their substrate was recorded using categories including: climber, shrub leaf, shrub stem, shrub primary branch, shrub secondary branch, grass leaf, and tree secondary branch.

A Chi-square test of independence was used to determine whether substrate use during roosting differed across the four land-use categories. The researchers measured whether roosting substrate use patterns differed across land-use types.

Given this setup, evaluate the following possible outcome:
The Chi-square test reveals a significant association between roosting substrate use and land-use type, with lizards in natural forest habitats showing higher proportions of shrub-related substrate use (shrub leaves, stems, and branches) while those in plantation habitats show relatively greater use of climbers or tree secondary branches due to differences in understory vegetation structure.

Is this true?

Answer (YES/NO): NO